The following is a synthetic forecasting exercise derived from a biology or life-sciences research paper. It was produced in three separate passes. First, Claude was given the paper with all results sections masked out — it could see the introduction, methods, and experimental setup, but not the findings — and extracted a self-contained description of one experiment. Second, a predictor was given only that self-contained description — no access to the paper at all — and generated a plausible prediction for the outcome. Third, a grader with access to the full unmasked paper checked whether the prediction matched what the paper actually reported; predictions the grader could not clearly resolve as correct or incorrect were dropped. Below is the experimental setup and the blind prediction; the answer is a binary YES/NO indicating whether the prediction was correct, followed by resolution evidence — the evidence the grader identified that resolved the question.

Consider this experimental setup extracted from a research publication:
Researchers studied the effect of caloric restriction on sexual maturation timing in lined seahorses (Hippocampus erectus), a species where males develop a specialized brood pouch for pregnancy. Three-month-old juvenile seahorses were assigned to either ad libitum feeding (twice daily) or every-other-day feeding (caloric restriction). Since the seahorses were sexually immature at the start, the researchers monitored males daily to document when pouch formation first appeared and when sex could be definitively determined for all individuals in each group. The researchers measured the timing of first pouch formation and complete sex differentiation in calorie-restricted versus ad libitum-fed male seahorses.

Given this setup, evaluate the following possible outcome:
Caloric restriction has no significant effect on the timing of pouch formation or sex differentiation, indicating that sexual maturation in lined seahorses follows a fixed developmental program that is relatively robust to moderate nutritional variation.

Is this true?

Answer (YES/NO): NO